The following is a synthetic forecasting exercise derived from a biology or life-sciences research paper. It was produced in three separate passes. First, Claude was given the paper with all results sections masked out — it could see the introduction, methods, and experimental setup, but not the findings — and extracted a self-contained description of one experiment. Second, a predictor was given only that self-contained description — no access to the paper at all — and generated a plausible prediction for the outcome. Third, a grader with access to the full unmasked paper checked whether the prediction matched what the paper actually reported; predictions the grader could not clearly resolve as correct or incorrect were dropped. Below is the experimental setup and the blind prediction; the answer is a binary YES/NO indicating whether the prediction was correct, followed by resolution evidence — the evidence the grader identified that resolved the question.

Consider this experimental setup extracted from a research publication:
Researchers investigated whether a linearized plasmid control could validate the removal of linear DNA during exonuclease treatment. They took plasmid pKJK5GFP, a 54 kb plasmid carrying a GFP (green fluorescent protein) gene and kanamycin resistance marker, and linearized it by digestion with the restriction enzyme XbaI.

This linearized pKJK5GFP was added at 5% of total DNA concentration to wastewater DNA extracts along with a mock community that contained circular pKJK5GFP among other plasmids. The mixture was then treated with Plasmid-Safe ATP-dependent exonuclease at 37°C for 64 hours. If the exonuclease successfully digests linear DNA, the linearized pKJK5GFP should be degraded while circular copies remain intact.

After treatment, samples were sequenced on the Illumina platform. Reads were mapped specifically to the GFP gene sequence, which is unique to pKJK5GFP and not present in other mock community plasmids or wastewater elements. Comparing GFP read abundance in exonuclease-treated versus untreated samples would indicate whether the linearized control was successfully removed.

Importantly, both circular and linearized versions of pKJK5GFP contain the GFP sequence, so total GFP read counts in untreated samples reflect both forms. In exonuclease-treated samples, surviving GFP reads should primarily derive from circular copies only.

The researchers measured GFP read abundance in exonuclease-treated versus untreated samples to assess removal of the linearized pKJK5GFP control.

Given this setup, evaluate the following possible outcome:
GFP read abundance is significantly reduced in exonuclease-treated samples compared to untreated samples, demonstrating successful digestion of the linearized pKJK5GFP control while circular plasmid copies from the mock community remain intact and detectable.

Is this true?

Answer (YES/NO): YES